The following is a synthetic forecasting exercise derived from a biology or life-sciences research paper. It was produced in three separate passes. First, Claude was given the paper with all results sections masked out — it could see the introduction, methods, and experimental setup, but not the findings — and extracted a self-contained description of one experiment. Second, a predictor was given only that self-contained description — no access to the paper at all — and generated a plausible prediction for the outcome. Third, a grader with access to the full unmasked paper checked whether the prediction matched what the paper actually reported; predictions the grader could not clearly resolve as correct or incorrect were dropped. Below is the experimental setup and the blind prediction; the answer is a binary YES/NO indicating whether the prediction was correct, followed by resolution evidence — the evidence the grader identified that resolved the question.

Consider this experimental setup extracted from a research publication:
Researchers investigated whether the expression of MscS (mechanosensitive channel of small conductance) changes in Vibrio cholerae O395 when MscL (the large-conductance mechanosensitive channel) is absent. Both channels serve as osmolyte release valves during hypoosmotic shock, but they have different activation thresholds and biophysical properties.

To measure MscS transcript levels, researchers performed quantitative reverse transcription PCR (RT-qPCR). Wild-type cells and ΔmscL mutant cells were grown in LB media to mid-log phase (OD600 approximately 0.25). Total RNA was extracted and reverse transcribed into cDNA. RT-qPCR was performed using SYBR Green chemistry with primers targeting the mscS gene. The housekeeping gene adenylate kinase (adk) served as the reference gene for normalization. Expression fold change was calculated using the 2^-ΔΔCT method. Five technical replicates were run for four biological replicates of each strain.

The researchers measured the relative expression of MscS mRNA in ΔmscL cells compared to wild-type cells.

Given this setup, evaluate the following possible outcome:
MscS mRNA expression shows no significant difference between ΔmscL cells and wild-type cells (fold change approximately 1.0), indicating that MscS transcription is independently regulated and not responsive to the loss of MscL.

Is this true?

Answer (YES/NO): NO